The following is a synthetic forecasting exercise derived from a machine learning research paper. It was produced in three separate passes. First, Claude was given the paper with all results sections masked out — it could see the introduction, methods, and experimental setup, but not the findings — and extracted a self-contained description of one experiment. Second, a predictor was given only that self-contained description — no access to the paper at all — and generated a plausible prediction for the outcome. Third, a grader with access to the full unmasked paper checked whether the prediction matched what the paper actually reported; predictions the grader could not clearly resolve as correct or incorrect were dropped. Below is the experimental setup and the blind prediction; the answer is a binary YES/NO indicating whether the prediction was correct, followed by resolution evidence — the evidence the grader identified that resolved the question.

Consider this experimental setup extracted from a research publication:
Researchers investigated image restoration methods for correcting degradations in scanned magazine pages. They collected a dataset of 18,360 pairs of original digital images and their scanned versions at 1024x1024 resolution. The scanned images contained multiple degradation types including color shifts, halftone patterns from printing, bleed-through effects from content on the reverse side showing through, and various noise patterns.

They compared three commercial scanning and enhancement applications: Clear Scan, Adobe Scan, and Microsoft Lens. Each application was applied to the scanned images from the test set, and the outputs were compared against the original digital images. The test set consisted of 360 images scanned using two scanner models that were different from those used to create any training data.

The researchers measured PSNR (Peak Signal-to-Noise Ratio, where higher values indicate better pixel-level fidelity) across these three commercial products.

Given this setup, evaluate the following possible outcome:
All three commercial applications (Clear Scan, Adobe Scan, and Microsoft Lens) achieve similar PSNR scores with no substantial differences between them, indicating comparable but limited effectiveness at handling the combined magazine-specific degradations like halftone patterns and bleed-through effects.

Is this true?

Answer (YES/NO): NO